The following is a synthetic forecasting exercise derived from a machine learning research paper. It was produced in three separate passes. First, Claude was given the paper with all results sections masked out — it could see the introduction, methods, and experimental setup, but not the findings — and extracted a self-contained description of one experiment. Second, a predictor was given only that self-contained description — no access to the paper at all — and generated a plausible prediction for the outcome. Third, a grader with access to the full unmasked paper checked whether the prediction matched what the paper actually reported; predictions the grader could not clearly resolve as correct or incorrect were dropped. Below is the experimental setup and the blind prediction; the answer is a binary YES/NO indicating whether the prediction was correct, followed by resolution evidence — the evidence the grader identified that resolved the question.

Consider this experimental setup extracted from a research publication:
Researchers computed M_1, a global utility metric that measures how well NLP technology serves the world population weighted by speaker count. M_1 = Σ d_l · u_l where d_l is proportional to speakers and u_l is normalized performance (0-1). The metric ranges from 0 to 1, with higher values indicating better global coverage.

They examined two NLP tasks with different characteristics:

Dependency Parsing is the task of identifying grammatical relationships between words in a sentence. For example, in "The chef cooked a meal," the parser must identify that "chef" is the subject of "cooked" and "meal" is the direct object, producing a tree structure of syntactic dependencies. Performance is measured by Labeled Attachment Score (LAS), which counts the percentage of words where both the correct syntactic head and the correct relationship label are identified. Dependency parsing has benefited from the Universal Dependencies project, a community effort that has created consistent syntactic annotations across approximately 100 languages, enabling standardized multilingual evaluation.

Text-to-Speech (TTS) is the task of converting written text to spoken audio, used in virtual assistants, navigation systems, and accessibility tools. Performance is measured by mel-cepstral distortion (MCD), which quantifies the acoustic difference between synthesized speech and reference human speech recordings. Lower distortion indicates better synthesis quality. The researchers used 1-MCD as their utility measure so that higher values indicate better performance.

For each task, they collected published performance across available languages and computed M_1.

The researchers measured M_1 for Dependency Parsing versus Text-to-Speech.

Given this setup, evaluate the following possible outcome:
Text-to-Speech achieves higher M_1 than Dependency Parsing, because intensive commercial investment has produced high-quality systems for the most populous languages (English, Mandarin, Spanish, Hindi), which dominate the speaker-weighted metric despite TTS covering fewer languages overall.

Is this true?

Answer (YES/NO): NO